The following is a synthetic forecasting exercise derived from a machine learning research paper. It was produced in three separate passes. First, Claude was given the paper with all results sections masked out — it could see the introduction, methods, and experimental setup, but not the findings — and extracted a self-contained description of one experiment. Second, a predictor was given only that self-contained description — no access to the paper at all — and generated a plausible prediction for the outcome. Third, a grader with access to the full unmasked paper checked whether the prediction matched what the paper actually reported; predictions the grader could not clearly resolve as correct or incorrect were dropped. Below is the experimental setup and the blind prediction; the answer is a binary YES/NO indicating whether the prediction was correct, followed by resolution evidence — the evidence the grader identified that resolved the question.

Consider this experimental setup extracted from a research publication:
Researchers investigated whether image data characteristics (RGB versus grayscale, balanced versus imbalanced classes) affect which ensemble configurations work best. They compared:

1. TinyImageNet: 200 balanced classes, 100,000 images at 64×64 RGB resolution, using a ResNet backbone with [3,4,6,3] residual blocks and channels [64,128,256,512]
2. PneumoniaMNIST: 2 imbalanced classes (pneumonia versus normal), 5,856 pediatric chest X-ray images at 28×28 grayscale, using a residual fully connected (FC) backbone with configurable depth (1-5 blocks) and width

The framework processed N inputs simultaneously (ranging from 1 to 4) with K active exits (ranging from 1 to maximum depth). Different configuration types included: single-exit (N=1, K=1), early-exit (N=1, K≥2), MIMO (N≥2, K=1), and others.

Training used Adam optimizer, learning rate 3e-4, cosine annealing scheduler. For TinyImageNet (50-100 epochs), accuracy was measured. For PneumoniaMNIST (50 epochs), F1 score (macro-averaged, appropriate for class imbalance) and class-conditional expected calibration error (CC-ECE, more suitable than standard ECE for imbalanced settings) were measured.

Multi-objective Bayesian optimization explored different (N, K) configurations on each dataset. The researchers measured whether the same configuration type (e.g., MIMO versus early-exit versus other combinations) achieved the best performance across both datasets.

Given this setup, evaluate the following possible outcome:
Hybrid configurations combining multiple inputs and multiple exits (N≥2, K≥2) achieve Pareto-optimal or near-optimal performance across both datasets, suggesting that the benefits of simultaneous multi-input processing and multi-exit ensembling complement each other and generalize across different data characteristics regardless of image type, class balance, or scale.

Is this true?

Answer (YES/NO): NO